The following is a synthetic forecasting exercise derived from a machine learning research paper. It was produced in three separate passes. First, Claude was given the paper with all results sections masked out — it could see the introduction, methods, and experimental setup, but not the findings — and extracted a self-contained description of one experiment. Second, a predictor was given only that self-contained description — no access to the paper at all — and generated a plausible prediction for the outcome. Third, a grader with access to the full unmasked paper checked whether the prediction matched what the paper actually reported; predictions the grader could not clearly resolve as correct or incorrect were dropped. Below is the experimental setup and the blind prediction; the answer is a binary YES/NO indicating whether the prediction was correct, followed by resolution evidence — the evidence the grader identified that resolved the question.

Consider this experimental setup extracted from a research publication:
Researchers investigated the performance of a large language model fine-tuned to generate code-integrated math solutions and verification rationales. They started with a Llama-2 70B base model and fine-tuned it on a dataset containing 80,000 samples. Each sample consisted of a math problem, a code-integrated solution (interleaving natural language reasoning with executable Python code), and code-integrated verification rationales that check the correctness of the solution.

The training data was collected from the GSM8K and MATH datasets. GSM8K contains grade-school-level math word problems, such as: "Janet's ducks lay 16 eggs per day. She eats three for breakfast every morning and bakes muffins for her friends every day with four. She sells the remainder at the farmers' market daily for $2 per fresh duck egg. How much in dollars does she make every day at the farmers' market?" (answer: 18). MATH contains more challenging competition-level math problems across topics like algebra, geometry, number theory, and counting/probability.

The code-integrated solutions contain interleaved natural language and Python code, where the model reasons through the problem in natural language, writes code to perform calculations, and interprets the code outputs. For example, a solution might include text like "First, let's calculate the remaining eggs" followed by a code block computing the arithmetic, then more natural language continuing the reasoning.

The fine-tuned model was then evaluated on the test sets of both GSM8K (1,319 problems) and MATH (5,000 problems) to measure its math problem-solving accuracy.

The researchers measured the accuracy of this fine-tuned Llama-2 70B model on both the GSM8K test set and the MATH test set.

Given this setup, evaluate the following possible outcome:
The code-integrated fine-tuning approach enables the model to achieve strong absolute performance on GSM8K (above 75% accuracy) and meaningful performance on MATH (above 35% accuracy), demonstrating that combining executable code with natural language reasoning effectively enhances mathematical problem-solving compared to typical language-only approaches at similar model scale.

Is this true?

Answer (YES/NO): YES